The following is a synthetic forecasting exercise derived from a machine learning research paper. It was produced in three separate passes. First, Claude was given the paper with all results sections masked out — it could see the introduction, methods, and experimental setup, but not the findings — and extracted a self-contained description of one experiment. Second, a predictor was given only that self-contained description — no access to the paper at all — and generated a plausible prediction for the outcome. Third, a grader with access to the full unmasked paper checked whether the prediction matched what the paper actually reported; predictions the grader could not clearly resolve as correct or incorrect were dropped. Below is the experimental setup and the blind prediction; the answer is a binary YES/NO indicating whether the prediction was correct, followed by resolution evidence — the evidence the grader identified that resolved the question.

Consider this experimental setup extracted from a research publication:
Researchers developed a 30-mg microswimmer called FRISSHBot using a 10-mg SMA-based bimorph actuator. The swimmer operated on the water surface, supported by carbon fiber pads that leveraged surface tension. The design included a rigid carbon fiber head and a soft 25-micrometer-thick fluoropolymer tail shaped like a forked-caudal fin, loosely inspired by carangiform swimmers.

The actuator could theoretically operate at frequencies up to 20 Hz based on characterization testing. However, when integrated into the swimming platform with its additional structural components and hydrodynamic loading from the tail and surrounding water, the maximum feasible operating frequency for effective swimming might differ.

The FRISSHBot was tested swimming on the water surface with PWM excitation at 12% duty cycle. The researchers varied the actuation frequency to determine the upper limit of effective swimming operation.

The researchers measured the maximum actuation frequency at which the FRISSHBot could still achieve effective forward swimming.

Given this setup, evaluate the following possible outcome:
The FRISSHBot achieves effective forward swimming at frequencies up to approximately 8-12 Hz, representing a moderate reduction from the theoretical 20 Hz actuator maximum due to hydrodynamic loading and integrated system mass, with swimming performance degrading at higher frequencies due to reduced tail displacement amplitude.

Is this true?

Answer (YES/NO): NO